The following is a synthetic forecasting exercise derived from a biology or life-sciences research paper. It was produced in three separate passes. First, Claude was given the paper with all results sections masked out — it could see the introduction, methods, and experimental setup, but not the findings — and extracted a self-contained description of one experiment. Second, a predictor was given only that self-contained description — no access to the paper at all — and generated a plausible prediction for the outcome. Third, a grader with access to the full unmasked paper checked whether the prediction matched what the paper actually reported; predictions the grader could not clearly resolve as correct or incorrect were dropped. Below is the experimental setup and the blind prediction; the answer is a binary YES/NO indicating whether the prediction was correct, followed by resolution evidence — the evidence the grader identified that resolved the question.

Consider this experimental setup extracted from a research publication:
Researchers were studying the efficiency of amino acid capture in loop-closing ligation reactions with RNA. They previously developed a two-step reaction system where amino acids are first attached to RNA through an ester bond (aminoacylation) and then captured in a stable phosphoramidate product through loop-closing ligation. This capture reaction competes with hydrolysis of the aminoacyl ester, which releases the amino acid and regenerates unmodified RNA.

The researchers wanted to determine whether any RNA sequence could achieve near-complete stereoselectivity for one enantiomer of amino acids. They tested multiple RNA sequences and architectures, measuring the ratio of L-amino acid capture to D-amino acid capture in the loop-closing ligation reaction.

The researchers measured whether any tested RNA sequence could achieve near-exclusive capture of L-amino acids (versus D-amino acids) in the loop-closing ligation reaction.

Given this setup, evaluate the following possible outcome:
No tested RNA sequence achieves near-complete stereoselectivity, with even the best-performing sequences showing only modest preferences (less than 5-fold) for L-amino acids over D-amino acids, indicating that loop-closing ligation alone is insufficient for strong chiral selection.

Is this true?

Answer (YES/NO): NO